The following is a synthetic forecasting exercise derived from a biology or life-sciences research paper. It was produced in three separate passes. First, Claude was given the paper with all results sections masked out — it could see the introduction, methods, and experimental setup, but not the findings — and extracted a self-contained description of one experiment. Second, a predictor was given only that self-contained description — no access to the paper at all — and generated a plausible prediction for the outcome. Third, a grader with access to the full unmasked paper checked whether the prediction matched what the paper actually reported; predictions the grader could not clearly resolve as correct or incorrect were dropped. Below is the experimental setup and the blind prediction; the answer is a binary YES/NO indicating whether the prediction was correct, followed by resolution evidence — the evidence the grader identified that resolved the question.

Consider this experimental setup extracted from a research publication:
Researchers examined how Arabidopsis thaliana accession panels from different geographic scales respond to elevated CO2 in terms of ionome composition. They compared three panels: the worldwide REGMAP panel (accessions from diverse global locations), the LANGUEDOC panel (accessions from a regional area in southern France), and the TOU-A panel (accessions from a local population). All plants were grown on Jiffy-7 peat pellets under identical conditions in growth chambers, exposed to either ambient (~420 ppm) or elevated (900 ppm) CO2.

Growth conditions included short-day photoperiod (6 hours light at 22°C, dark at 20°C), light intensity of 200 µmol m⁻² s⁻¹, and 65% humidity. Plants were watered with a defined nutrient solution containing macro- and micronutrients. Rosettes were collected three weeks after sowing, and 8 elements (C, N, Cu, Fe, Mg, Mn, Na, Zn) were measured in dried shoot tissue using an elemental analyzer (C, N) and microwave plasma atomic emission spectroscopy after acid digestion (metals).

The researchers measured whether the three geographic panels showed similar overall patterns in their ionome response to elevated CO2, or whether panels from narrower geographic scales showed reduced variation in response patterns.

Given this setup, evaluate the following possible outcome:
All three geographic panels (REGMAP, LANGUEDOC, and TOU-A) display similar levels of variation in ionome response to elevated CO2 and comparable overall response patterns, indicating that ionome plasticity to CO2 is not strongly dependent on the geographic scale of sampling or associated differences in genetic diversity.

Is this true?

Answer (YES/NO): YES